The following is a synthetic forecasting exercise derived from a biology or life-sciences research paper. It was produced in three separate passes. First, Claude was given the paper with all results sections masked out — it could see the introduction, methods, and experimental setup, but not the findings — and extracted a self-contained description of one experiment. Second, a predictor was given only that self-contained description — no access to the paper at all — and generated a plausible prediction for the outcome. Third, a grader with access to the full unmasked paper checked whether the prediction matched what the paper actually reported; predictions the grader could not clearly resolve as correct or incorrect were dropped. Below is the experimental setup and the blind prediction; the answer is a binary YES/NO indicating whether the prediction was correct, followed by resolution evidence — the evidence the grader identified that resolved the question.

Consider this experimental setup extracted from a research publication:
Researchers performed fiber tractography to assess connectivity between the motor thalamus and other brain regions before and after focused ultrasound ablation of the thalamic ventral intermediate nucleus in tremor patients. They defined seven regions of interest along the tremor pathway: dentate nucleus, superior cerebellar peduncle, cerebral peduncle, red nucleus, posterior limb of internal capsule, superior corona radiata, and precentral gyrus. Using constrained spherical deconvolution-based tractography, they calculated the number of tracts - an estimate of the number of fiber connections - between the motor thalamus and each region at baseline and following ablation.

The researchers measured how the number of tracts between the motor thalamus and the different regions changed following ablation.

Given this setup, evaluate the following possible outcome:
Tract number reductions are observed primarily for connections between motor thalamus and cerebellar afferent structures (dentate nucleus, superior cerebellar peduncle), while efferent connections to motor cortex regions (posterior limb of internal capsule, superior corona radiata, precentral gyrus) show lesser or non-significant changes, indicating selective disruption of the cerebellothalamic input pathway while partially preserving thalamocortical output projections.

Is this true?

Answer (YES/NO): NO